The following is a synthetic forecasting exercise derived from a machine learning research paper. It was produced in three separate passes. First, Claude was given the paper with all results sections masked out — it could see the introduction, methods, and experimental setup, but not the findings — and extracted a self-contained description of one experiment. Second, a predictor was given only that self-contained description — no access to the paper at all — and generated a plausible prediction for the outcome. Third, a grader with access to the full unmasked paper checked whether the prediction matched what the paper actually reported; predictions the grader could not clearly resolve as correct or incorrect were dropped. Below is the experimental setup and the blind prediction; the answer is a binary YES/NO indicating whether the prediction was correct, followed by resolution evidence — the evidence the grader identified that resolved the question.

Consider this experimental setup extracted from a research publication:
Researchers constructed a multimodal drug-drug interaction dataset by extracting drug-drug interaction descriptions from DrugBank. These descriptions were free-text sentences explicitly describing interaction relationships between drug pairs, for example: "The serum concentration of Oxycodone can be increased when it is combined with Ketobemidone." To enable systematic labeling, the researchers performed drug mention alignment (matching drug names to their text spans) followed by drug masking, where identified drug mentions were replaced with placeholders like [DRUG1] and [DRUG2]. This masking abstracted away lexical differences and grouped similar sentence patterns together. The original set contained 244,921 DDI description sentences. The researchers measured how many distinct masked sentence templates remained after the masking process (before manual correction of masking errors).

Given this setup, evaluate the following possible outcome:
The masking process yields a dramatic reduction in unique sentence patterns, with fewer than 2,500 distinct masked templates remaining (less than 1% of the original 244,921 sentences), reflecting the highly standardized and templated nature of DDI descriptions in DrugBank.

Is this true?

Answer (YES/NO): YES